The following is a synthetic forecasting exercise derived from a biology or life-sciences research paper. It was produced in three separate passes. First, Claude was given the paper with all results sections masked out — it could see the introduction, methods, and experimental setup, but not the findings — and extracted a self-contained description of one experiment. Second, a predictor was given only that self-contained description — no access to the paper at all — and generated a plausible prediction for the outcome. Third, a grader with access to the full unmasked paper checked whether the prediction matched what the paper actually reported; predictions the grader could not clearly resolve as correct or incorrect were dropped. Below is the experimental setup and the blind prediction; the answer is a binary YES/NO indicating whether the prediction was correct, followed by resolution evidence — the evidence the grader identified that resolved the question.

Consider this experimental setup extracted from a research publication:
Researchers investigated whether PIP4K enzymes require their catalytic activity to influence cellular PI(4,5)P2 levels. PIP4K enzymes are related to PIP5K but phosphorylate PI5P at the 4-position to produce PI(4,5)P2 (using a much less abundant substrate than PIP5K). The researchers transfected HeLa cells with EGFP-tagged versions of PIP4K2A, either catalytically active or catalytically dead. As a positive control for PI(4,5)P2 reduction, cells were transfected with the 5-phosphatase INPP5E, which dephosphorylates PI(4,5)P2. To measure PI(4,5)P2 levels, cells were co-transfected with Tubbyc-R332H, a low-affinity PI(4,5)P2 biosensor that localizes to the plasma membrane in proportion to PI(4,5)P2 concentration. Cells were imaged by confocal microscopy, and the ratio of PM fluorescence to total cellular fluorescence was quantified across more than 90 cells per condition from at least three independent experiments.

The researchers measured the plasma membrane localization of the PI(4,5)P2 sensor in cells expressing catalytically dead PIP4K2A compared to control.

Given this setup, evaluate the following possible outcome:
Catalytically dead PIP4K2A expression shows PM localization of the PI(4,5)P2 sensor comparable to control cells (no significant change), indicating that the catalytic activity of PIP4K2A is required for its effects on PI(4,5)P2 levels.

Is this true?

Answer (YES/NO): NO